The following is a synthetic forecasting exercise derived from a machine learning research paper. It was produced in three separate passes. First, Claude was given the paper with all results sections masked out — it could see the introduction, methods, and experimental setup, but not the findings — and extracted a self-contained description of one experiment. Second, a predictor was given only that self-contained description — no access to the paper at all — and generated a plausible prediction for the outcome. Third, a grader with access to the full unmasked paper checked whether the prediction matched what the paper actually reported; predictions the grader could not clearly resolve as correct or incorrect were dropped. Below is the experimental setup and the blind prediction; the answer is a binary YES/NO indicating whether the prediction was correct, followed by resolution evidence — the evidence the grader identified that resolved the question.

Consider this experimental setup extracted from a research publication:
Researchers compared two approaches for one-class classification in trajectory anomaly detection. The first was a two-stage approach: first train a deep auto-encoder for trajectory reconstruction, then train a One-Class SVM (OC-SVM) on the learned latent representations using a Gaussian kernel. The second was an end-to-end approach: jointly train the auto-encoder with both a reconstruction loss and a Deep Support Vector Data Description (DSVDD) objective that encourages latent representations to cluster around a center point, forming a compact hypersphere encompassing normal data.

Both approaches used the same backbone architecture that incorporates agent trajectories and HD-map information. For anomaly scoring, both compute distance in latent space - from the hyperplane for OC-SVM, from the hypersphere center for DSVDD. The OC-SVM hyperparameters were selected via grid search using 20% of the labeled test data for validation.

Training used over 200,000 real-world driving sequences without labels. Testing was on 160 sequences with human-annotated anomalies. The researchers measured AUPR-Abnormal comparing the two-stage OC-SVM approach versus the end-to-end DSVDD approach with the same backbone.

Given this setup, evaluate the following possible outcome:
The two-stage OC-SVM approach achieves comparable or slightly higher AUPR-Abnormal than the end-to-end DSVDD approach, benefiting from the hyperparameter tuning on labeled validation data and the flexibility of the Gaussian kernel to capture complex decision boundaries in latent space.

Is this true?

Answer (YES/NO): NO